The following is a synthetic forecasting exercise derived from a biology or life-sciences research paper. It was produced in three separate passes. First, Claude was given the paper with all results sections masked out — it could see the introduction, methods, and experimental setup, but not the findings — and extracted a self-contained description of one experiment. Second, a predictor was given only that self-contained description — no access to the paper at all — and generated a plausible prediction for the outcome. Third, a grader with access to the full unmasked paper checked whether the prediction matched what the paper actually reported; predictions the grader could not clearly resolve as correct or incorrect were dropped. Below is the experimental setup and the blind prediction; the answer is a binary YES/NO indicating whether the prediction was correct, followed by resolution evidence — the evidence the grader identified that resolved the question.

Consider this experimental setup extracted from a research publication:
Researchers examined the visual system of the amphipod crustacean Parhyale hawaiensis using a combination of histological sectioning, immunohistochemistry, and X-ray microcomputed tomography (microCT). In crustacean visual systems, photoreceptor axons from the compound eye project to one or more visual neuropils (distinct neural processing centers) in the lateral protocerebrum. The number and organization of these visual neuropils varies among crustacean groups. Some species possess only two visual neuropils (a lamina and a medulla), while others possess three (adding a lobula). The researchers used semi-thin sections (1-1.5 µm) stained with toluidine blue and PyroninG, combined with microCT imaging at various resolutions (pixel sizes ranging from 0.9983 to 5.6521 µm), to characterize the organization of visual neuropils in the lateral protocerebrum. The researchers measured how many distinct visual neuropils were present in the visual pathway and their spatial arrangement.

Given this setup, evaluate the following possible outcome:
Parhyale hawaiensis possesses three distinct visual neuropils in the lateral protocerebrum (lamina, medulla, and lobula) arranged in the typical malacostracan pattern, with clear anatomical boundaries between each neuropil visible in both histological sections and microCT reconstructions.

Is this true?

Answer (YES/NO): NO